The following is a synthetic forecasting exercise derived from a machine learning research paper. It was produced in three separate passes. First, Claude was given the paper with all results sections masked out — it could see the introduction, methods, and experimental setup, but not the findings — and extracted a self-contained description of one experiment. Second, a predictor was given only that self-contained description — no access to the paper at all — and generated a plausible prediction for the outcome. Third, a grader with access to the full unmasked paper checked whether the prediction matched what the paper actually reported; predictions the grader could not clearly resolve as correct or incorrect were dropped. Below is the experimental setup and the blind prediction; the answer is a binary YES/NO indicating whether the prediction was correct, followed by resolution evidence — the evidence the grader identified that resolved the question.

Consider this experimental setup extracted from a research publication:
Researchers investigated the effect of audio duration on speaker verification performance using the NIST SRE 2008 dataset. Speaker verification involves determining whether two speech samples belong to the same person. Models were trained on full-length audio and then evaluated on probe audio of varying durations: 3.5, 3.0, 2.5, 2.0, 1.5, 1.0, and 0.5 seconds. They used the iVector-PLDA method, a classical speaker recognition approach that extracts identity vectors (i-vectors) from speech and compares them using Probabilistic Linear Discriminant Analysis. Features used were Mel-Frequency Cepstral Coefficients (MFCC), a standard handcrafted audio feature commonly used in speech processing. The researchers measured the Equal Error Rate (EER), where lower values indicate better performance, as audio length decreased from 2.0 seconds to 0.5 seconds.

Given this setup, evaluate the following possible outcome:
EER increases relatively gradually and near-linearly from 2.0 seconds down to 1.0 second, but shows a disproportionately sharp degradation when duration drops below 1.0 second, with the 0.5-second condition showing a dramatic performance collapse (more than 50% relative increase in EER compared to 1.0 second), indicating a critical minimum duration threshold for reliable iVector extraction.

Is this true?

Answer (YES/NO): NO